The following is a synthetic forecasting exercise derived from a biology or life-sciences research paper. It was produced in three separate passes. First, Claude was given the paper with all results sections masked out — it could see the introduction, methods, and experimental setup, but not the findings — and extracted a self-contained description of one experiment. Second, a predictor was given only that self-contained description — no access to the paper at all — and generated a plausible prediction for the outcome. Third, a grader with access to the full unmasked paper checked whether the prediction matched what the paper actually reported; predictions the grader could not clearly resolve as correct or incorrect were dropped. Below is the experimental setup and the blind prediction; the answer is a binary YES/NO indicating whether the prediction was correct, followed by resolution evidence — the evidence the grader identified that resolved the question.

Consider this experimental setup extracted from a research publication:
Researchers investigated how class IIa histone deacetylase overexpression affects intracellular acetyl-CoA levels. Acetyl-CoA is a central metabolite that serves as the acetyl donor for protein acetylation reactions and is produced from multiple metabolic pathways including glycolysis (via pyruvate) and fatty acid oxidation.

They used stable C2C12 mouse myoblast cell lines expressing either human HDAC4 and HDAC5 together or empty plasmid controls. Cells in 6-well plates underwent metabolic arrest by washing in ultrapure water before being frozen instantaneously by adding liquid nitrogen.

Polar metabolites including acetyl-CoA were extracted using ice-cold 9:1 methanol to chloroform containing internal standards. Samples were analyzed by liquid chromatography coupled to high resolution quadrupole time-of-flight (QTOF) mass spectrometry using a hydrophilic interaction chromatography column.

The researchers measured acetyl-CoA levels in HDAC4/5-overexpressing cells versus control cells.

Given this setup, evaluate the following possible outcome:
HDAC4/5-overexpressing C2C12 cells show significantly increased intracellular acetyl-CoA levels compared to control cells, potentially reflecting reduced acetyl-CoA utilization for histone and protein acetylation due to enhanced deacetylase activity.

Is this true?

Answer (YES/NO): NO